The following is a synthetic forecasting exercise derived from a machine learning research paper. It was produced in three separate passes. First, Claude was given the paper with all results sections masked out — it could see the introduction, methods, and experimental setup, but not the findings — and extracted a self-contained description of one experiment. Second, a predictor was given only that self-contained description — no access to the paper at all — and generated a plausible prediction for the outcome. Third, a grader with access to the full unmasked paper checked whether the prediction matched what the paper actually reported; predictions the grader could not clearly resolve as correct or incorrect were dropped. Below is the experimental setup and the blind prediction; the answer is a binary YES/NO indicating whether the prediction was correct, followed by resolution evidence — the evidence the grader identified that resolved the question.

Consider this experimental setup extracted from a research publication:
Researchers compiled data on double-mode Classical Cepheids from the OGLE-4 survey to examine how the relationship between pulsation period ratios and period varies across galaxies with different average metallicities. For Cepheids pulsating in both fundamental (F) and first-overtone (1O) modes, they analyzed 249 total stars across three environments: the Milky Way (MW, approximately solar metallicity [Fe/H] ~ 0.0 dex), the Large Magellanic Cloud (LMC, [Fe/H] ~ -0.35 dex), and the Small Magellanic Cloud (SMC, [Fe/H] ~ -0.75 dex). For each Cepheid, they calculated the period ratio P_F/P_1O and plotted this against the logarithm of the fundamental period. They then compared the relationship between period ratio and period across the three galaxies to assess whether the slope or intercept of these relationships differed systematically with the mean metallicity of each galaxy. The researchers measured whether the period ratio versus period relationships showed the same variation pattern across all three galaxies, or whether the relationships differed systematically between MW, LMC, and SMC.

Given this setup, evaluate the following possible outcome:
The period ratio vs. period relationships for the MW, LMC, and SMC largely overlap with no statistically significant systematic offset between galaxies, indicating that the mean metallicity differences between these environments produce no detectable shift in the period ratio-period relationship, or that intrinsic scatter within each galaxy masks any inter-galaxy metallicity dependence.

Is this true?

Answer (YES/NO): NO